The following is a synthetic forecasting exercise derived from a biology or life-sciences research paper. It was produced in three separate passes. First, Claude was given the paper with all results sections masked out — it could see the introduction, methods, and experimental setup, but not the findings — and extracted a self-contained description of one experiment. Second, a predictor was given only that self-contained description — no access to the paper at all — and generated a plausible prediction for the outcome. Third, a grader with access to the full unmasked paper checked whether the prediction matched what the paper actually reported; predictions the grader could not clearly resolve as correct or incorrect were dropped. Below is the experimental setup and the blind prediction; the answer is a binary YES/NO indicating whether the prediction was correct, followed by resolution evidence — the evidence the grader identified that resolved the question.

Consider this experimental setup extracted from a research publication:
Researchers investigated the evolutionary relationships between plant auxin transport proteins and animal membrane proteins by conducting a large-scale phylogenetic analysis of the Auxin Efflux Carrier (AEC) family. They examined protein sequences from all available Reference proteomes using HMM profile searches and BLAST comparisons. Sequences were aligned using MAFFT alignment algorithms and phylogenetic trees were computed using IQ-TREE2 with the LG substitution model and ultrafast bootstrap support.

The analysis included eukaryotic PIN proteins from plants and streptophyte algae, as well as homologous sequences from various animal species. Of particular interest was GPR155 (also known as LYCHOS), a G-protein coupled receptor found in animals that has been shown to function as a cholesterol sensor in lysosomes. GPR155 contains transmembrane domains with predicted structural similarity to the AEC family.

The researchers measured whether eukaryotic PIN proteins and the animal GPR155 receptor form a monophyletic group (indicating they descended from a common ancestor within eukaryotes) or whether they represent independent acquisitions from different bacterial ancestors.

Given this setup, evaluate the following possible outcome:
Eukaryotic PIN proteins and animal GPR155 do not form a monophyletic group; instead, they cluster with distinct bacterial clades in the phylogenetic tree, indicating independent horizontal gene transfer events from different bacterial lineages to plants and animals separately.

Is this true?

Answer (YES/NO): NO